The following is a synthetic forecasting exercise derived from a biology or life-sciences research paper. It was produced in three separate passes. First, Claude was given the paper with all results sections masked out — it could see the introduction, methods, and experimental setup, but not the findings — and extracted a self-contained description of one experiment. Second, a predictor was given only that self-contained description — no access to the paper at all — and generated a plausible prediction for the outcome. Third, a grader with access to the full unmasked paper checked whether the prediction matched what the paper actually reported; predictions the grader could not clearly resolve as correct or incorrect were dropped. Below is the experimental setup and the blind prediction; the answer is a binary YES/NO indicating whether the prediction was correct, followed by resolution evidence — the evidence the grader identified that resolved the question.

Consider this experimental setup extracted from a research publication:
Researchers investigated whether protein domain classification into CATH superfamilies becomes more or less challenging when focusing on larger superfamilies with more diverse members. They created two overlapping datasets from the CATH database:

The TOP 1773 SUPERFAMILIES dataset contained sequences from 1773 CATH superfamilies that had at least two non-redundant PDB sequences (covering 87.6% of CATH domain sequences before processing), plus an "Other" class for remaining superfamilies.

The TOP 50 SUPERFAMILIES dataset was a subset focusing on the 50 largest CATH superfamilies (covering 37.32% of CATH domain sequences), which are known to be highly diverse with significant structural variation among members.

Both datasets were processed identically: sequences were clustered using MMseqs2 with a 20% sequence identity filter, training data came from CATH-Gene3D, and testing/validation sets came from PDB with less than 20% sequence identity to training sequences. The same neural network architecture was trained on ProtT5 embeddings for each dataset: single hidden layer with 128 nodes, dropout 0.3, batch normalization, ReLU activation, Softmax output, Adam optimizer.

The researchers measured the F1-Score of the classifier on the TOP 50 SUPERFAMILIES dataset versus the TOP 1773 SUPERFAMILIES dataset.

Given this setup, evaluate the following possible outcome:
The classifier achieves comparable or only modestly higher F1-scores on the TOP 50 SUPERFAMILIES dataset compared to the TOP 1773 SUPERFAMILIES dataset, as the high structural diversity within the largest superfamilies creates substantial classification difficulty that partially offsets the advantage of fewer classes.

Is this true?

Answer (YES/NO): NO